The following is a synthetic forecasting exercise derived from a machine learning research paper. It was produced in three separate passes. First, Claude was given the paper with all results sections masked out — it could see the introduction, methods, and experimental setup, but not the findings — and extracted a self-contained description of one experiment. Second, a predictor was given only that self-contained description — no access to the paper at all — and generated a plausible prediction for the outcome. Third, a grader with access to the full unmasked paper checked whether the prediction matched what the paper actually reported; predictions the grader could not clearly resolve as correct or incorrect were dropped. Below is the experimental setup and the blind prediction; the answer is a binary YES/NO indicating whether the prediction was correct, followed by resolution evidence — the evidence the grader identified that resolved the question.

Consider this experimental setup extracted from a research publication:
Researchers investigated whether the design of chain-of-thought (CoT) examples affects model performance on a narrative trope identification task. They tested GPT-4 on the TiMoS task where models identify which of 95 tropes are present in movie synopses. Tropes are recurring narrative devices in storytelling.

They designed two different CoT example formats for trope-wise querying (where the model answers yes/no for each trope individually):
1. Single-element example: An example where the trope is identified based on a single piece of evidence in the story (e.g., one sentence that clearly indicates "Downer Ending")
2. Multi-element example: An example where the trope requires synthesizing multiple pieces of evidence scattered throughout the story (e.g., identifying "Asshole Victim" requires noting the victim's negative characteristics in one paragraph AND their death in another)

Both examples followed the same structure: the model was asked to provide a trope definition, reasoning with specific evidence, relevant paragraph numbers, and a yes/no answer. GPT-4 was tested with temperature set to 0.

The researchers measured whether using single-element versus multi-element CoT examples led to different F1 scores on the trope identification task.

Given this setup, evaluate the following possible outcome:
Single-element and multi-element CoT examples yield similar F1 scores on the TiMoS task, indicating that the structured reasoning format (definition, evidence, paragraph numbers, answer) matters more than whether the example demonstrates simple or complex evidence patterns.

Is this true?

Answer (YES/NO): YES